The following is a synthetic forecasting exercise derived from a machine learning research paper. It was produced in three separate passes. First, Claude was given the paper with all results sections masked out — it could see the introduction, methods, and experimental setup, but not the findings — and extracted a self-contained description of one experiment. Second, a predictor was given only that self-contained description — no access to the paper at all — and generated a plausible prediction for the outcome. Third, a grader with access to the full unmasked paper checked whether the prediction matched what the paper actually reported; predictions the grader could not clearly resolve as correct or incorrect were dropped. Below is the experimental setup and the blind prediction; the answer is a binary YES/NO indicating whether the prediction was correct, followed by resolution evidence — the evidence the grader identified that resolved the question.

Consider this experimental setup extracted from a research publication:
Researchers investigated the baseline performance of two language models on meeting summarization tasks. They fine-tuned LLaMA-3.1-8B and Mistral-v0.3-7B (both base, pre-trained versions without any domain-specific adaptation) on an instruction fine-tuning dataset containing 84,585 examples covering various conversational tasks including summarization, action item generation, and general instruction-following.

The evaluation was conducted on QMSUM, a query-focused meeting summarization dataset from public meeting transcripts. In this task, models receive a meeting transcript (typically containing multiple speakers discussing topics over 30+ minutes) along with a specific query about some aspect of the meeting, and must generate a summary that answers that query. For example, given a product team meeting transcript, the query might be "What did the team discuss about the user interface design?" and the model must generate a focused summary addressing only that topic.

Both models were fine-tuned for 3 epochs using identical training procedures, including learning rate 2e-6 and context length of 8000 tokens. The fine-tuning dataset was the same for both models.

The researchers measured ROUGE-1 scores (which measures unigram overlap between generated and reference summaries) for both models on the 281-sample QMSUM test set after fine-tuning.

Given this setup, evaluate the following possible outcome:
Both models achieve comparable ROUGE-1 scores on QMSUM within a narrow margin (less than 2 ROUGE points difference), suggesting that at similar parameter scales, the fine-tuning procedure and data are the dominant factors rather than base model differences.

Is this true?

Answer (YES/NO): NO